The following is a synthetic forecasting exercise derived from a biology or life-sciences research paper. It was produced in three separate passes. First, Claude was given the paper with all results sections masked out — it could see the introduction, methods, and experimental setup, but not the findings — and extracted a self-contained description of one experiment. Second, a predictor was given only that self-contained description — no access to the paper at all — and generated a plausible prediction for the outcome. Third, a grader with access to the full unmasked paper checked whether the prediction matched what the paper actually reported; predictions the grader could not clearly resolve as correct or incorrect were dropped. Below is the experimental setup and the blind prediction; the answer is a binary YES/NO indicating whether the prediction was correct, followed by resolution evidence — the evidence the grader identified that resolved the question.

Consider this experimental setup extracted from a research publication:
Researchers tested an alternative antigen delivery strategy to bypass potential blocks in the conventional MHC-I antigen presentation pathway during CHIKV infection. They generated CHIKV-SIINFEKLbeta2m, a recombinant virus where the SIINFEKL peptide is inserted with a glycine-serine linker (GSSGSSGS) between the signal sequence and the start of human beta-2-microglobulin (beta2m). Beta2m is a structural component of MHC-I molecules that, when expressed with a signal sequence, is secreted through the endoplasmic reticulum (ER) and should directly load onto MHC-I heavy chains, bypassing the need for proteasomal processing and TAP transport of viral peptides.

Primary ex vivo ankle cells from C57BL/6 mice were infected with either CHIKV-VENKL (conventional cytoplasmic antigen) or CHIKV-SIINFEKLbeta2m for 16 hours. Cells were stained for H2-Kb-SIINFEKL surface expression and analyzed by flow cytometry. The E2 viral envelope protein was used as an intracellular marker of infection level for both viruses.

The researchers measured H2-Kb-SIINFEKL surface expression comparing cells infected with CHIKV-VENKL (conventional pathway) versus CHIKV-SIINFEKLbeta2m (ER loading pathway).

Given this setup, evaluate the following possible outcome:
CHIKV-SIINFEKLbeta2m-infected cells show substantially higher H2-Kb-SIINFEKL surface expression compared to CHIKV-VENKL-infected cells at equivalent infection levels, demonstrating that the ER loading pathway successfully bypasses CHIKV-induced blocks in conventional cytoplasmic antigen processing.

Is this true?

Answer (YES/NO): YES